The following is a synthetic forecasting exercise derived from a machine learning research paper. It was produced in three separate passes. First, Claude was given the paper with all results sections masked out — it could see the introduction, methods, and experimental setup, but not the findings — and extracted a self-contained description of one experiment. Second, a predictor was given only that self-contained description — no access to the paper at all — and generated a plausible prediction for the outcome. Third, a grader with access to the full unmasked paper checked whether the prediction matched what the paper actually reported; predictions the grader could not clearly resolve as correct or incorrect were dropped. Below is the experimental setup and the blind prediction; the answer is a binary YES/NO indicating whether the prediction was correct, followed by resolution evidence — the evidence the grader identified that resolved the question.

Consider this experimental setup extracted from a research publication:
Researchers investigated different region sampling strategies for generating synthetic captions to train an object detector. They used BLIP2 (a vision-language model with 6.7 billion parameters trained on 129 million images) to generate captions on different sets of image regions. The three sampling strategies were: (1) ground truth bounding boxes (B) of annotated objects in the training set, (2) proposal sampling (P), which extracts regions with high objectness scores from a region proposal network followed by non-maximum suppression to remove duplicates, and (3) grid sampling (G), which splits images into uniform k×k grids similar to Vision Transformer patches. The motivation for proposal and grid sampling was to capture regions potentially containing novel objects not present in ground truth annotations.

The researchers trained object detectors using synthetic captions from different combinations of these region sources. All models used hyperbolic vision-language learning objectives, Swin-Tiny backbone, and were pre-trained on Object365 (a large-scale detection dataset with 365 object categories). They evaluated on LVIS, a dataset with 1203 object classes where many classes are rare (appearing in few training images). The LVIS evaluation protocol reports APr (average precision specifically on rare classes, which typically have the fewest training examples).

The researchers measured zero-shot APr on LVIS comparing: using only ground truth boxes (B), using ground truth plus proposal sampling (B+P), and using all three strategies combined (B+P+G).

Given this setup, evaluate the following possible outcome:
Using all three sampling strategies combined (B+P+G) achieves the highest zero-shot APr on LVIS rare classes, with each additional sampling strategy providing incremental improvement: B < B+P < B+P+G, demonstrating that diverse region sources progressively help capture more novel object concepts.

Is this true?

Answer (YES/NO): YES